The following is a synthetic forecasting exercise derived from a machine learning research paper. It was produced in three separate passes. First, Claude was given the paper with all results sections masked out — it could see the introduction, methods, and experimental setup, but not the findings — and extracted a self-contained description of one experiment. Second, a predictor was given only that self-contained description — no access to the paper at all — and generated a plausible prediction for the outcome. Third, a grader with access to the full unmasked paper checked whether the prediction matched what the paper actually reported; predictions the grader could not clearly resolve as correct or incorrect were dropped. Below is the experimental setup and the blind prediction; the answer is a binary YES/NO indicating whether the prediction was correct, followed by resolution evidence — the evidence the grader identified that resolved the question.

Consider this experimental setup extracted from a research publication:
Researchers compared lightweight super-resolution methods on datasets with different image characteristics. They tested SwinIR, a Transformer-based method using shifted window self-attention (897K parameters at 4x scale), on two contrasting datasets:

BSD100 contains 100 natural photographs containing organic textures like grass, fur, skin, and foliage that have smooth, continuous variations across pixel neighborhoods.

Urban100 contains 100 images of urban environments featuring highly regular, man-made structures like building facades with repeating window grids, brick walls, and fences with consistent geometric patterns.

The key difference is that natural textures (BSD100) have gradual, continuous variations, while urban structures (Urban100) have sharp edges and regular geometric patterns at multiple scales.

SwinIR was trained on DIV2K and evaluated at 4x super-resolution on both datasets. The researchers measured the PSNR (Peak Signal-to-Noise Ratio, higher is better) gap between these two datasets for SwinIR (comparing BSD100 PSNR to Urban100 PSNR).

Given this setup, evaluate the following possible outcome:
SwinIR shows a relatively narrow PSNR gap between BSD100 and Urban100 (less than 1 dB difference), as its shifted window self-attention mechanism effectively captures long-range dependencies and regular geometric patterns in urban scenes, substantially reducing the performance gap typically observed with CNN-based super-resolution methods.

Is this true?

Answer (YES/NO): NO